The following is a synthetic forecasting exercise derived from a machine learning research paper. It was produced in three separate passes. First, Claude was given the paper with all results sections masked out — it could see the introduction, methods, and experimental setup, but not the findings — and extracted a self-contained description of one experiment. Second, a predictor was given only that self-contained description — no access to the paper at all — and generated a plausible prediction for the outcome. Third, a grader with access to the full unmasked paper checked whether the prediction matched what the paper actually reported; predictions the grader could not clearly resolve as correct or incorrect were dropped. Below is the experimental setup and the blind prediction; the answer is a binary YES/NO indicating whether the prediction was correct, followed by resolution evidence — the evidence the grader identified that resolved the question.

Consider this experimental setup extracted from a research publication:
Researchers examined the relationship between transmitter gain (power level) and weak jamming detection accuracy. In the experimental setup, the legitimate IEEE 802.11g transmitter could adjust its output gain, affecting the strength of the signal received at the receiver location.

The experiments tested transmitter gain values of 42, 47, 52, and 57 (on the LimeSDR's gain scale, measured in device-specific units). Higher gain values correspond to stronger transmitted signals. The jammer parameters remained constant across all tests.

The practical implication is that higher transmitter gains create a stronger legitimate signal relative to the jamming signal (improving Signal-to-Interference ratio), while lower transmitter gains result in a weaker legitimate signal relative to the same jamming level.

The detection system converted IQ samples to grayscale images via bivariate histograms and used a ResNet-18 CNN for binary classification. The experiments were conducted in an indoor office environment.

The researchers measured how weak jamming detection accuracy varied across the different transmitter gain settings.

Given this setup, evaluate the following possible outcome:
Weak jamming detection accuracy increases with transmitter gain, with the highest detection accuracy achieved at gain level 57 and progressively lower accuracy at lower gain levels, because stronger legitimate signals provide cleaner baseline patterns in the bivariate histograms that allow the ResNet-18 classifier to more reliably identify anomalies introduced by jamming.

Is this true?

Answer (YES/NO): YES